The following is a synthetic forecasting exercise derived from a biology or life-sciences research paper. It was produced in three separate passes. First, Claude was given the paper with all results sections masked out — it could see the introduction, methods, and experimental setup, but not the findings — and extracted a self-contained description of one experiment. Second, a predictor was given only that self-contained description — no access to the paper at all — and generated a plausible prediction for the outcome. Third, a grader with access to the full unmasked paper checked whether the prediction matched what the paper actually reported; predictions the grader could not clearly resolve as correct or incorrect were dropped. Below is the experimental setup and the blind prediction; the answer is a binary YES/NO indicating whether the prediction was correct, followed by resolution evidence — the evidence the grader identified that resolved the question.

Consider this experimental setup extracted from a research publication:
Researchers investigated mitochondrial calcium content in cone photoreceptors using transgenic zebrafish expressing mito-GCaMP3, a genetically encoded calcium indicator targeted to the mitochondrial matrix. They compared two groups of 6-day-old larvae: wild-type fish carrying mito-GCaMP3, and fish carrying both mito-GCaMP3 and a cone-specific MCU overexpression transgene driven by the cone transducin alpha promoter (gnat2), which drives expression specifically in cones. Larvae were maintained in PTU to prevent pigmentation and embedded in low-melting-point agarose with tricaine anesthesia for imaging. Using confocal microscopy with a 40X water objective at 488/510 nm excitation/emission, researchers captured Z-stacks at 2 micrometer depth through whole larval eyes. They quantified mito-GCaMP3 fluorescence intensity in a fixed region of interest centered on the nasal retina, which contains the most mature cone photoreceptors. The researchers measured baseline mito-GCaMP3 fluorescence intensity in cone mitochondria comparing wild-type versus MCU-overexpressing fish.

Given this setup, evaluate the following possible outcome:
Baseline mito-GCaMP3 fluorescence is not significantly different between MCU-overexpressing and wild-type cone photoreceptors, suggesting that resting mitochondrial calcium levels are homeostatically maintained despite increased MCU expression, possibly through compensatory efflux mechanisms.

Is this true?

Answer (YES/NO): NO